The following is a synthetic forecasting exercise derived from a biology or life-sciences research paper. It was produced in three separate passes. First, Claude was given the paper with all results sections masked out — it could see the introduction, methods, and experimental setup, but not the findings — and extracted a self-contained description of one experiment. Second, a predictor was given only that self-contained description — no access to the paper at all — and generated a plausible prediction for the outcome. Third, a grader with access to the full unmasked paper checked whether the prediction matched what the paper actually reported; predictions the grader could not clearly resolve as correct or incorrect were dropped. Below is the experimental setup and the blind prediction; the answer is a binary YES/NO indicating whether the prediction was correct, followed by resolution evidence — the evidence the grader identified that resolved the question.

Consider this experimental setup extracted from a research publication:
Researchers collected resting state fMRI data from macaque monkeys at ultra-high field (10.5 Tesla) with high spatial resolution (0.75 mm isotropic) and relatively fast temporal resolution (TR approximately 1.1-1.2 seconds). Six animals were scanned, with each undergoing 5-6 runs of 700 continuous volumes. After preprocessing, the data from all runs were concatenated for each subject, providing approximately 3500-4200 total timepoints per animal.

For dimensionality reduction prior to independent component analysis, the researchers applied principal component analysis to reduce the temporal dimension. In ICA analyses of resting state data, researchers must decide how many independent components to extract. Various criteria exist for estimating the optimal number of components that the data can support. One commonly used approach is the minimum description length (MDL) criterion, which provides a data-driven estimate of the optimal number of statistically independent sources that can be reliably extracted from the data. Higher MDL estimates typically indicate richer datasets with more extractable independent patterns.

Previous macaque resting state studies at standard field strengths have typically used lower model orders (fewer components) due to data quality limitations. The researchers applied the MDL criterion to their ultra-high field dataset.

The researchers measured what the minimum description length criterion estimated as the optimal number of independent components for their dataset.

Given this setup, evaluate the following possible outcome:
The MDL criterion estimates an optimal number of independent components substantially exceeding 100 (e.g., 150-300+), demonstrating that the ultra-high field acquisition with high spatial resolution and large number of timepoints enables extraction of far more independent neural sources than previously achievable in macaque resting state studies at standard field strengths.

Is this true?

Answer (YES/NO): NO